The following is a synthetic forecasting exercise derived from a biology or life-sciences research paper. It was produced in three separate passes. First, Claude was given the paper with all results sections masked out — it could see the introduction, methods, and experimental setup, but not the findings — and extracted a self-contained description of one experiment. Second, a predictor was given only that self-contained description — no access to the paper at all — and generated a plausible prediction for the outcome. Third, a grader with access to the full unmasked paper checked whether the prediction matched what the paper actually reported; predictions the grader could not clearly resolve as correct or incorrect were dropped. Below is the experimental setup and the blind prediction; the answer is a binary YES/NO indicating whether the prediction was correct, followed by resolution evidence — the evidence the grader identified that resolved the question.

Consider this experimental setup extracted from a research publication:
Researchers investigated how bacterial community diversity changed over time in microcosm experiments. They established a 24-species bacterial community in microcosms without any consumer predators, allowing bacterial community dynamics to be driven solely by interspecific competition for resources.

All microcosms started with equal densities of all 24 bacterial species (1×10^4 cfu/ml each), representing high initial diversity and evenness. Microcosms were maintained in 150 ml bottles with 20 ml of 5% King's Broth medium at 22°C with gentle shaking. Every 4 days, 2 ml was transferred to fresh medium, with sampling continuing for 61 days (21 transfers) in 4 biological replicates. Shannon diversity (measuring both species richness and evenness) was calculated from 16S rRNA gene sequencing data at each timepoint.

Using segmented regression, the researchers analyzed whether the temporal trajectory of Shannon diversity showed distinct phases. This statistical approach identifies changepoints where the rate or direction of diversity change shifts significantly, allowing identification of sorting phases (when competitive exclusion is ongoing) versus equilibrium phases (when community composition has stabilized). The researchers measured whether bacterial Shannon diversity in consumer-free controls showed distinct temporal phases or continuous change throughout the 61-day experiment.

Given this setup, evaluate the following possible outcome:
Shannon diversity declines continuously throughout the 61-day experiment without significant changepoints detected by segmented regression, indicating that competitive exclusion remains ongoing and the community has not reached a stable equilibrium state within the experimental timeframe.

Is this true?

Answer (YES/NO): NO